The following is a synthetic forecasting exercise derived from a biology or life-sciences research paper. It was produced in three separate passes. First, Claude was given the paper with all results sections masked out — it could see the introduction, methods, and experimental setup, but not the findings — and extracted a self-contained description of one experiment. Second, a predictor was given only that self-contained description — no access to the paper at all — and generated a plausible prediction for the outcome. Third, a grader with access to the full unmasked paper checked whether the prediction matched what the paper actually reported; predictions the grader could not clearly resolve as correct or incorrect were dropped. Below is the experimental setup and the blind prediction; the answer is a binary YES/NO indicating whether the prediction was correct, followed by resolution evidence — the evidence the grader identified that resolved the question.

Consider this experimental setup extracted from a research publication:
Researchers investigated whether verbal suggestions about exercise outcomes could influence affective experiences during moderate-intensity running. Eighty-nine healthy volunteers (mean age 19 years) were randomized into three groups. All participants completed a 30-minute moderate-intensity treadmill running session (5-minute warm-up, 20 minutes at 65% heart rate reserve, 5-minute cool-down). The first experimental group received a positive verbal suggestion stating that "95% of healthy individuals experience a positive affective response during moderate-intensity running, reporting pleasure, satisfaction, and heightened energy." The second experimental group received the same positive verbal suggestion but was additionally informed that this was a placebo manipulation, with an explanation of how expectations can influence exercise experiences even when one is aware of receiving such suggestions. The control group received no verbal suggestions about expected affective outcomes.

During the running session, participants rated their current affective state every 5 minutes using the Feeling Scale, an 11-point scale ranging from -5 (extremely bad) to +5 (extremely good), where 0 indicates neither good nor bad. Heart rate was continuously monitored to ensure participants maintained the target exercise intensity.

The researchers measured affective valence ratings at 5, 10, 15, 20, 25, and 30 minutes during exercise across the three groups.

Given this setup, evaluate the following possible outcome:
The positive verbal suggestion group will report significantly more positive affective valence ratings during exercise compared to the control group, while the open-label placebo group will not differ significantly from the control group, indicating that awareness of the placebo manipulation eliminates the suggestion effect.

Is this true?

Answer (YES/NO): NO